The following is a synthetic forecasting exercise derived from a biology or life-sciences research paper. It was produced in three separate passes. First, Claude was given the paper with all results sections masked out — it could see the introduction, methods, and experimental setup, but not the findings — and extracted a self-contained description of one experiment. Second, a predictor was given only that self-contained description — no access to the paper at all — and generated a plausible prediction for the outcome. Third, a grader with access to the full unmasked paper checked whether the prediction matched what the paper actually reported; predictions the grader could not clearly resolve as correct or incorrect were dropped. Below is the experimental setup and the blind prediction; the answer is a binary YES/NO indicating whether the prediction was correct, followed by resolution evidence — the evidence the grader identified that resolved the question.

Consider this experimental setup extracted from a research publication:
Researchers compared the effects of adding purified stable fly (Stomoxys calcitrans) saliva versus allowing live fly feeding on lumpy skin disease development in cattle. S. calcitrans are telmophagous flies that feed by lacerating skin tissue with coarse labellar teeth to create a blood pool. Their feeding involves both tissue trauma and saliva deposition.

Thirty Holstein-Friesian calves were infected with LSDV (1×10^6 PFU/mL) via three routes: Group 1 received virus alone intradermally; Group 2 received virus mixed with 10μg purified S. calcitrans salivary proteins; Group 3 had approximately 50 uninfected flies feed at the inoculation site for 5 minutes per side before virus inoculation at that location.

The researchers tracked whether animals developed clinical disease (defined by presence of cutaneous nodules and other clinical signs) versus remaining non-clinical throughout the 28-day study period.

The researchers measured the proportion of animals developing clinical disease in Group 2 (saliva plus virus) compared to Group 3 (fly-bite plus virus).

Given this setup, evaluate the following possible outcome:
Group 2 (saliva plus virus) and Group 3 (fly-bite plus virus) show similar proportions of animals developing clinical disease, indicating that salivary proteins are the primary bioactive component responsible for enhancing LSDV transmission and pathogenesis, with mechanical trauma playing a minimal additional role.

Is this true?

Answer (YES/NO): NO